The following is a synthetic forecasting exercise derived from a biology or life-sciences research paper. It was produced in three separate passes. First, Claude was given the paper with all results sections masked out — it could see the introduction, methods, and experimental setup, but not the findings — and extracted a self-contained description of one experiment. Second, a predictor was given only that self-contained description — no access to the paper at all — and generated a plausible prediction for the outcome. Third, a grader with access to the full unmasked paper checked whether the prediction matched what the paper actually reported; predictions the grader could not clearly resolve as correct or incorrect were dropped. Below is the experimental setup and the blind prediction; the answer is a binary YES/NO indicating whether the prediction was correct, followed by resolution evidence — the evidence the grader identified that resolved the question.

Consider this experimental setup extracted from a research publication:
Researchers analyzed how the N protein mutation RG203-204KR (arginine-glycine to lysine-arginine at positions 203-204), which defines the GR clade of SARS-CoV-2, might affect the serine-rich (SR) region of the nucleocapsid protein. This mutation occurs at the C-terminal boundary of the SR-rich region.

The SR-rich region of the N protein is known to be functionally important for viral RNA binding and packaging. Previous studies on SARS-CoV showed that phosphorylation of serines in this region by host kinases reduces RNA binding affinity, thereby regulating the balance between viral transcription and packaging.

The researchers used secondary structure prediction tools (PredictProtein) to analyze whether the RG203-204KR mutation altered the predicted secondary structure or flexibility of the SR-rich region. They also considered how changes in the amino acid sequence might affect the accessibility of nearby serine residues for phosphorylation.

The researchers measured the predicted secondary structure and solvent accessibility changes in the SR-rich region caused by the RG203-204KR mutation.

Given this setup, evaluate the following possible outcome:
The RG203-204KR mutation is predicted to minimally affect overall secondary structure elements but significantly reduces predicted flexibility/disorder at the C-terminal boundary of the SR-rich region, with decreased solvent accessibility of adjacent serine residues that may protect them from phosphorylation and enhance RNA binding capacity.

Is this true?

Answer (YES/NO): NO